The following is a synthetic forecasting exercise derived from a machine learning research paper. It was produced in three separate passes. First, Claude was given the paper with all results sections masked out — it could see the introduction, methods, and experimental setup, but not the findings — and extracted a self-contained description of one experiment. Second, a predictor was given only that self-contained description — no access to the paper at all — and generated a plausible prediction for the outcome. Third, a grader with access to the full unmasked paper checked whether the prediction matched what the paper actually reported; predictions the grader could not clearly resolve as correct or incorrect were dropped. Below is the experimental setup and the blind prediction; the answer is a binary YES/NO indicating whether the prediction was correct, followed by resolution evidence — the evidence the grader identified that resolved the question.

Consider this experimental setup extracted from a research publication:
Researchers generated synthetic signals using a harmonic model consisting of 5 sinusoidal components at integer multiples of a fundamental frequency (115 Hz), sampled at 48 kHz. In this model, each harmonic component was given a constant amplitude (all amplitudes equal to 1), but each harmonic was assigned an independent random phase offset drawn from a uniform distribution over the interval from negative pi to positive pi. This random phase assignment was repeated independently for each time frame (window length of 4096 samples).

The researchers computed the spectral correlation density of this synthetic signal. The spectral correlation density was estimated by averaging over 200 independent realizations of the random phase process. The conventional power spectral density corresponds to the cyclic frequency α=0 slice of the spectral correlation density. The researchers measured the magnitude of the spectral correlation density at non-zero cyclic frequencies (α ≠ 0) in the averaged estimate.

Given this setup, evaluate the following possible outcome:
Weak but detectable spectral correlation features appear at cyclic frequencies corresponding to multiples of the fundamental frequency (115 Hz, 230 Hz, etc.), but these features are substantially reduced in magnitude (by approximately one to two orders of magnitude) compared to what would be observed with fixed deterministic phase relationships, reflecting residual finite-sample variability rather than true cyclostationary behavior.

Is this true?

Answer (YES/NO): NO